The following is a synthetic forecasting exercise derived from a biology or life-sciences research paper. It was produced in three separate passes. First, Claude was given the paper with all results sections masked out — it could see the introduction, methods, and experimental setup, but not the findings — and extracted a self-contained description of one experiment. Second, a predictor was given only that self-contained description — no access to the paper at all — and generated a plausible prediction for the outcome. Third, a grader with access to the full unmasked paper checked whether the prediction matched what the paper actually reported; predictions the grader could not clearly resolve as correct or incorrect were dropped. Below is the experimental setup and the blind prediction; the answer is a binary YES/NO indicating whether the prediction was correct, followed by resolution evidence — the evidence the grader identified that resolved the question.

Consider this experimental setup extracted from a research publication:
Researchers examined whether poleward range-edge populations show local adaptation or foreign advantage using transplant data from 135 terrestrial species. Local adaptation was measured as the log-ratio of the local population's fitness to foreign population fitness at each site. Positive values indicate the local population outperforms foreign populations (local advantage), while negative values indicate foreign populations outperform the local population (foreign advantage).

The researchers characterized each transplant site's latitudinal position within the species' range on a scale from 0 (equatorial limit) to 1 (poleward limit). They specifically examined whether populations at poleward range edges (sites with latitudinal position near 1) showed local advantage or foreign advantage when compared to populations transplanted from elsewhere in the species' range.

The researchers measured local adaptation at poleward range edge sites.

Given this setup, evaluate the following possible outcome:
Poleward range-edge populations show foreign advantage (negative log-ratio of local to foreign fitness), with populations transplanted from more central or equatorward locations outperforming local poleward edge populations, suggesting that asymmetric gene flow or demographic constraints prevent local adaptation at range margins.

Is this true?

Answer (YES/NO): YES